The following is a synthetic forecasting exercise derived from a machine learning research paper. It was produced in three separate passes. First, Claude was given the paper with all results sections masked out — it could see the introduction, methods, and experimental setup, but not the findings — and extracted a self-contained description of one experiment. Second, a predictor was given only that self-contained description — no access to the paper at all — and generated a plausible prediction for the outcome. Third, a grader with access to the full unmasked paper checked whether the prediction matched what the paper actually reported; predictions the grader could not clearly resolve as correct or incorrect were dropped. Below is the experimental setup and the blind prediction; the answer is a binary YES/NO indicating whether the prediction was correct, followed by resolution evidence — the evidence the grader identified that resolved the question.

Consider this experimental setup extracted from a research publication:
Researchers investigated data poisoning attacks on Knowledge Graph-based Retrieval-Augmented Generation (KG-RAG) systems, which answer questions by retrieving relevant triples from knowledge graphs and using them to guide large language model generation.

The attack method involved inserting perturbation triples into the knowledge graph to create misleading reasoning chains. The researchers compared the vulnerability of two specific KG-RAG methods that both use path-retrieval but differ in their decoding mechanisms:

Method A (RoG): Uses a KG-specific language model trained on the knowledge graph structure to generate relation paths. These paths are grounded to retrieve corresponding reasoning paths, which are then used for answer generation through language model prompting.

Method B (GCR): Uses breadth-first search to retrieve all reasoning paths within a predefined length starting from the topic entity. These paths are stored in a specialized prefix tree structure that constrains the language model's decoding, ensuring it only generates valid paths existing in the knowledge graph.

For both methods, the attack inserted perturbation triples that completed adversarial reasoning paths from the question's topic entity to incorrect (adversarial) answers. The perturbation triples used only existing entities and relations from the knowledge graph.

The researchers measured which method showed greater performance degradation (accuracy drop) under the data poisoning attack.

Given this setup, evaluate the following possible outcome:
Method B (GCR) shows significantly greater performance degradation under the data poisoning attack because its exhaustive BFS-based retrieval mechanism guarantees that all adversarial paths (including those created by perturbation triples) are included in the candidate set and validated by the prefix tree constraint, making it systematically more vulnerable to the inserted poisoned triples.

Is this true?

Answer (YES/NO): NO